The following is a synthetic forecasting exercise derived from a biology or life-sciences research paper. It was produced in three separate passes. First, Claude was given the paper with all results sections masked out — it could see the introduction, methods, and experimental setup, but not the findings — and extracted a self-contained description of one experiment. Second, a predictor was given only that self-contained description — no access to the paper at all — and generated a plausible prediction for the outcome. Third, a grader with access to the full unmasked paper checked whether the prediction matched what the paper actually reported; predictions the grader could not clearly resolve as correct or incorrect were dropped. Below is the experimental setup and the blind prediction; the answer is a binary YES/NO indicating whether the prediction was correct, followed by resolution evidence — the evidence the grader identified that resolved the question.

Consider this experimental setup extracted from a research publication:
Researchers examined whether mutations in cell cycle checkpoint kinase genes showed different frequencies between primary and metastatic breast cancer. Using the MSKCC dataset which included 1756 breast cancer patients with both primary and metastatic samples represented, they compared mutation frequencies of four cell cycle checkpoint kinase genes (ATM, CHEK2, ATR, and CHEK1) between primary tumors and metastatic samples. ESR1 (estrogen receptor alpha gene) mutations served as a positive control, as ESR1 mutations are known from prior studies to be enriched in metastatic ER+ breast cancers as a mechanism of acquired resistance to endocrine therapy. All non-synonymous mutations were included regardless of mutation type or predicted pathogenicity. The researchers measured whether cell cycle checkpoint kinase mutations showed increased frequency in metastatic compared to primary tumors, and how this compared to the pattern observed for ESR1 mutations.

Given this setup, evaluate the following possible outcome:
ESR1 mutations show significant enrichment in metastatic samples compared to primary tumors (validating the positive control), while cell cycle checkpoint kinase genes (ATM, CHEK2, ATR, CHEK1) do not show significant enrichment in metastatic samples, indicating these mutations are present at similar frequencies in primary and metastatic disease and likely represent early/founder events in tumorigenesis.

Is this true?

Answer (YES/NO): NO